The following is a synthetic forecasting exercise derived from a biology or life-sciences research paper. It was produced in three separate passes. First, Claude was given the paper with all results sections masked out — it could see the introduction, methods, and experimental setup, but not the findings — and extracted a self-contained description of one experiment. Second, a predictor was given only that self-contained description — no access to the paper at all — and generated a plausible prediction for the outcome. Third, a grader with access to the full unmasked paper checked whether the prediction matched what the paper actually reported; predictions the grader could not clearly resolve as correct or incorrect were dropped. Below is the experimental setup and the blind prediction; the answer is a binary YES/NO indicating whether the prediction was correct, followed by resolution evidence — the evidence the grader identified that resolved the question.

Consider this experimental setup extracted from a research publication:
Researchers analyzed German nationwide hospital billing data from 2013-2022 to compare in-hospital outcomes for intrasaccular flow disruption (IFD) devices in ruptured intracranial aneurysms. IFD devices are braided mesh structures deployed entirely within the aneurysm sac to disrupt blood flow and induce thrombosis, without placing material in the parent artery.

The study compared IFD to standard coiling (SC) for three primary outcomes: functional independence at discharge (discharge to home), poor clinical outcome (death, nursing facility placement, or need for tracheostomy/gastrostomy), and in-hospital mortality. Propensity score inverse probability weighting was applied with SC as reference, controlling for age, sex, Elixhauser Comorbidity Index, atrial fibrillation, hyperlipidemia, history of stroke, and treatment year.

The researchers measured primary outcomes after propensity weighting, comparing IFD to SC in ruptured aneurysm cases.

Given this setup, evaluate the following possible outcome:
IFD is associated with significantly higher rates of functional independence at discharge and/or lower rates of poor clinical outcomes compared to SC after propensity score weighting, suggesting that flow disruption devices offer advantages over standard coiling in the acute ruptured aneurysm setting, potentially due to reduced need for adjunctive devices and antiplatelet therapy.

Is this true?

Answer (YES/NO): NO